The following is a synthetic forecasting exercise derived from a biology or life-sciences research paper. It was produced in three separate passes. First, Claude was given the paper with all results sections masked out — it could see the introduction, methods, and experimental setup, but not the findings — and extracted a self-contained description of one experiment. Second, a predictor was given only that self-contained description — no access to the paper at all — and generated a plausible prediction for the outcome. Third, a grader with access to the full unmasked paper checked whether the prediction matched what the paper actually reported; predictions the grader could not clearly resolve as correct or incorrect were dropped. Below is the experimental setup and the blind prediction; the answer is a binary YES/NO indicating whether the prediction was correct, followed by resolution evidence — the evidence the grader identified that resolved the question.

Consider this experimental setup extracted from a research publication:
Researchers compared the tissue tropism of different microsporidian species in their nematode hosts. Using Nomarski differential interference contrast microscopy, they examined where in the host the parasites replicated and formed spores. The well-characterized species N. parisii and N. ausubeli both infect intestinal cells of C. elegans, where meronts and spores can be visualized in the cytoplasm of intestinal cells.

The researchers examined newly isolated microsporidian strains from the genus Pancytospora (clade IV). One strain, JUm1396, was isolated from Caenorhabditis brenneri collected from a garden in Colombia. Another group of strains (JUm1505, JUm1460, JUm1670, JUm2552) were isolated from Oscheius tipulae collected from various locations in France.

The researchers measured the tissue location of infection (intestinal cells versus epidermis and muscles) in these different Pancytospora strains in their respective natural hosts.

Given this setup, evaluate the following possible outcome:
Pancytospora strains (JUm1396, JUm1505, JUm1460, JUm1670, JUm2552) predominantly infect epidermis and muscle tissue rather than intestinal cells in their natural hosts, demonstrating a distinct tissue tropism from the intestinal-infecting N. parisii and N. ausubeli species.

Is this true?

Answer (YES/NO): NO